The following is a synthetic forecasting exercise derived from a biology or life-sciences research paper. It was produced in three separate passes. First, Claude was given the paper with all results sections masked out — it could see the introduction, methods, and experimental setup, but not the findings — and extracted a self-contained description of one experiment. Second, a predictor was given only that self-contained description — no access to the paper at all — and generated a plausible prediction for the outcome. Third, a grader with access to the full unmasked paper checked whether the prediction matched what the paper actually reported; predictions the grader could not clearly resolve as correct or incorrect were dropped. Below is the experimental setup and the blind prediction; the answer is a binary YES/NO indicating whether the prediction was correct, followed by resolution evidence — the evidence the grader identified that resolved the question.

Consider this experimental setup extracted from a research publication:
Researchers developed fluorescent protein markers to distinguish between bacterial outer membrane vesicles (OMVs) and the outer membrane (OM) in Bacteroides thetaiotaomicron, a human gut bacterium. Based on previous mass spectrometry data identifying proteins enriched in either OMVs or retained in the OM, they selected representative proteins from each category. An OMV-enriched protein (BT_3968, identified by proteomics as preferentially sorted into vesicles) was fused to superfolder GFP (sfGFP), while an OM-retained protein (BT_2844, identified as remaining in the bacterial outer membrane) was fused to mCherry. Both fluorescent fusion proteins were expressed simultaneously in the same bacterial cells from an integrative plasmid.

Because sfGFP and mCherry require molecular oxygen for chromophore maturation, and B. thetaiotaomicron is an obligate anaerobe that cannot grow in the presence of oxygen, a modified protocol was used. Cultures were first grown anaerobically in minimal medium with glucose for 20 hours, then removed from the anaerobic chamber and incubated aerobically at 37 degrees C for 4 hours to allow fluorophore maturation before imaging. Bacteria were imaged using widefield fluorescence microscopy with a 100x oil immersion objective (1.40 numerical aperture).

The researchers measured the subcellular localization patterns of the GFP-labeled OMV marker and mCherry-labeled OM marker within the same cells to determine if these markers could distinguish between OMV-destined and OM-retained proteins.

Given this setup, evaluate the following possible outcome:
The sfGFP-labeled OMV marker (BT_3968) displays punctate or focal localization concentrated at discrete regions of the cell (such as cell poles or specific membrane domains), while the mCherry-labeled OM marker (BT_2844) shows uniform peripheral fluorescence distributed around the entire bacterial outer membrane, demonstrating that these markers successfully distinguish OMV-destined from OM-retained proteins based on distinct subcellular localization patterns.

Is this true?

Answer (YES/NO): YES